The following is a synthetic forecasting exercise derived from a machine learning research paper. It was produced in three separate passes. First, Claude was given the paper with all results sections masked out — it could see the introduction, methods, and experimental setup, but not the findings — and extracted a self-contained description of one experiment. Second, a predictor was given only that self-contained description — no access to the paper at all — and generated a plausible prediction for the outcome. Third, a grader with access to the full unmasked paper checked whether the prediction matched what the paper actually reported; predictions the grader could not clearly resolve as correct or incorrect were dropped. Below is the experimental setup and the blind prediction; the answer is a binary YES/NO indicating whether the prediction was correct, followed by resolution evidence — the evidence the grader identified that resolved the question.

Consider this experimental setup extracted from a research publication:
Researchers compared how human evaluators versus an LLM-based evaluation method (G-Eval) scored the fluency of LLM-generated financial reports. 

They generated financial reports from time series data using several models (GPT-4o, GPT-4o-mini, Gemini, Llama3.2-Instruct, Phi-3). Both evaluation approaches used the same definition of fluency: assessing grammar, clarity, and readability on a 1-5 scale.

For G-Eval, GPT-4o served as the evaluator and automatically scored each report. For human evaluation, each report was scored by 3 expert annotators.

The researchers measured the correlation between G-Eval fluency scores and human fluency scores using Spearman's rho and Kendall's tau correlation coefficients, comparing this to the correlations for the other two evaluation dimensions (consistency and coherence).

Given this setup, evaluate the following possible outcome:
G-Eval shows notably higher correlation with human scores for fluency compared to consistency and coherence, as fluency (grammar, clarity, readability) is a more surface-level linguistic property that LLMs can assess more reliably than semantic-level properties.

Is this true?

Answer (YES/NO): NO